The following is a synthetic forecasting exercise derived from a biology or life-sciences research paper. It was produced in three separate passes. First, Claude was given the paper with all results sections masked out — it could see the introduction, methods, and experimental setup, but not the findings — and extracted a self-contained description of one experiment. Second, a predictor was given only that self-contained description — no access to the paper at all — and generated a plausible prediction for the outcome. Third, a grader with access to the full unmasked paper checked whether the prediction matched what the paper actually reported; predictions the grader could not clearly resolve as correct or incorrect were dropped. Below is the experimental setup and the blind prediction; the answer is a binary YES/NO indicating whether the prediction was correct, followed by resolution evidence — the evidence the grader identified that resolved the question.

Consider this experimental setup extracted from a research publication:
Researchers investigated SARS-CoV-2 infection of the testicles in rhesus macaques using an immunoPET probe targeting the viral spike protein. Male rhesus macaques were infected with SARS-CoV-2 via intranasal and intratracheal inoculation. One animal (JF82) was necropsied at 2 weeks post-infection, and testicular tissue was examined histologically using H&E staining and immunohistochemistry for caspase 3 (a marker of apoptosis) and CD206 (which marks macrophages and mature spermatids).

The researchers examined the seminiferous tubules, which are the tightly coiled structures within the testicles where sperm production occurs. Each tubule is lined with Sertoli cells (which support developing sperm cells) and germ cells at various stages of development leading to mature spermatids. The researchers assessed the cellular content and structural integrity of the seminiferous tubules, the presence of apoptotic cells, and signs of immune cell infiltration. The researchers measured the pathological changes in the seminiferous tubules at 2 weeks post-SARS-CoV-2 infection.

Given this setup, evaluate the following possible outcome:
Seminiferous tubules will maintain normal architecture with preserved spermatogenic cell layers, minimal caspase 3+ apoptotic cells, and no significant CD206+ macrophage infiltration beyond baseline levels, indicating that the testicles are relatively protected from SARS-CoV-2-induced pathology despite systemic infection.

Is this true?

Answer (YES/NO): NO